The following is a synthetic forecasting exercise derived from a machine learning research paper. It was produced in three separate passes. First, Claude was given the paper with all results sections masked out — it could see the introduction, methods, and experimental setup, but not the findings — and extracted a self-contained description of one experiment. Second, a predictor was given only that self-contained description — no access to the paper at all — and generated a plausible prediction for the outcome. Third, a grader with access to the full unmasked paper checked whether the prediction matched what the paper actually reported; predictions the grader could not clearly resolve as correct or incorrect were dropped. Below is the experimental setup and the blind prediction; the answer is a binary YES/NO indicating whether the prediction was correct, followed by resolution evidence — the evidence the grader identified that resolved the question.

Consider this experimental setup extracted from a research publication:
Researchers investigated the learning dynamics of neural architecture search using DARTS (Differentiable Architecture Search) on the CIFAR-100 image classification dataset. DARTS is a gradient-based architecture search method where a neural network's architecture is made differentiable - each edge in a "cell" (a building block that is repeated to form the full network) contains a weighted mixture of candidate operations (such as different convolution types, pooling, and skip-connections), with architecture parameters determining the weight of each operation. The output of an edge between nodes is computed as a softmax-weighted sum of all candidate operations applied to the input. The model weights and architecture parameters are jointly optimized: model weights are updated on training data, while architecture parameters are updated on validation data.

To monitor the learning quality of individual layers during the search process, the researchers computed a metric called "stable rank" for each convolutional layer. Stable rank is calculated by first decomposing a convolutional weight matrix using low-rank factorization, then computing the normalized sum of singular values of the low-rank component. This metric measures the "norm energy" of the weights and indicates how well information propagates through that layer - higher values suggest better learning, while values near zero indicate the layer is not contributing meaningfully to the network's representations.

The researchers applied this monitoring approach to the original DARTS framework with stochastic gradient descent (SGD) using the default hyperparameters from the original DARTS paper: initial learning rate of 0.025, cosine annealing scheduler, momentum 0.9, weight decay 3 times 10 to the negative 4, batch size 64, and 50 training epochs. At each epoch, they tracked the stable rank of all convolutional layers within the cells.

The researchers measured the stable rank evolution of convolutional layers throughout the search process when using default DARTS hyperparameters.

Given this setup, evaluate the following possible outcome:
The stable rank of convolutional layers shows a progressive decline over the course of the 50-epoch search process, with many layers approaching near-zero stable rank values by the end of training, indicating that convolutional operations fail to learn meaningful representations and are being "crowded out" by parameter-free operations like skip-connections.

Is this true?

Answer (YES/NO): NO